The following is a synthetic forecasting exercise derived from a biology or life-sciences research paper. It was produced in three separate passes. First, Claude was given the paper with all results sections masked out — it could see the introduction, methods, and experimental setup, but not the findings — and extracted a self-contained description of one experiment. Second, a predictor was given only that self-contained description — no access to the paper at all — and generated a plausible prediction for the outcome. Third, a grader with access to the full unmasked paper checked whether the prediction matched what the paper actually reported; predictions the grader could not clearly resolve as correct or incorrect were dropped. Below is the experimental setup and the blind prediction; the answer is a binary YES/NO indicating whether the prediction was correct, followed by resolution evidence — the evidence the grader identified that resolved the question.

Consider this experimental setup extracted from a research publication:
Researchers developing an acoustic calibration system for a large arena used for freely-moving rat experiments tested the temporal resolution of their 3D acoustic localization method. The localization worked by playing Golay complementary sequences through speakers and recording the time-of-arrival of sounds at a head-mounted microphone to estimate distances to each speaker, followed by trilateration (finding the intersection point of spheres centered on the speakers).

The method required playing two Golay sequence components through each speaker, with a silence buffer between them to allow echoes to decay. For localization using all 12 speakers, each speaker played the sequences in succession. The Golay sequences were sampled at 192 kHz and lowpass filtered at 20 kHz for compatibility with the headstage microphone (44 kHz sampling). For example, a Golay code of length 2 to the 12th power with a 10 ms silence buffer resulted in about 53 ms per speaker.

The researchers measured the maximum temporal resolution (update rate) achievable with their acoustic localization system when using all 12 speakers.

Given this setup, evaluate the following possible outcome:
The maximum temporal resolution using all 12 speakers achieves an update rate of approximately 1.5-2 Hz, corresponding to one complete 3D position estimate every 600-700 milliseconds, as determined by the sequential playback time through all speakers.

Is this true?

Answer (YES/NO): YES